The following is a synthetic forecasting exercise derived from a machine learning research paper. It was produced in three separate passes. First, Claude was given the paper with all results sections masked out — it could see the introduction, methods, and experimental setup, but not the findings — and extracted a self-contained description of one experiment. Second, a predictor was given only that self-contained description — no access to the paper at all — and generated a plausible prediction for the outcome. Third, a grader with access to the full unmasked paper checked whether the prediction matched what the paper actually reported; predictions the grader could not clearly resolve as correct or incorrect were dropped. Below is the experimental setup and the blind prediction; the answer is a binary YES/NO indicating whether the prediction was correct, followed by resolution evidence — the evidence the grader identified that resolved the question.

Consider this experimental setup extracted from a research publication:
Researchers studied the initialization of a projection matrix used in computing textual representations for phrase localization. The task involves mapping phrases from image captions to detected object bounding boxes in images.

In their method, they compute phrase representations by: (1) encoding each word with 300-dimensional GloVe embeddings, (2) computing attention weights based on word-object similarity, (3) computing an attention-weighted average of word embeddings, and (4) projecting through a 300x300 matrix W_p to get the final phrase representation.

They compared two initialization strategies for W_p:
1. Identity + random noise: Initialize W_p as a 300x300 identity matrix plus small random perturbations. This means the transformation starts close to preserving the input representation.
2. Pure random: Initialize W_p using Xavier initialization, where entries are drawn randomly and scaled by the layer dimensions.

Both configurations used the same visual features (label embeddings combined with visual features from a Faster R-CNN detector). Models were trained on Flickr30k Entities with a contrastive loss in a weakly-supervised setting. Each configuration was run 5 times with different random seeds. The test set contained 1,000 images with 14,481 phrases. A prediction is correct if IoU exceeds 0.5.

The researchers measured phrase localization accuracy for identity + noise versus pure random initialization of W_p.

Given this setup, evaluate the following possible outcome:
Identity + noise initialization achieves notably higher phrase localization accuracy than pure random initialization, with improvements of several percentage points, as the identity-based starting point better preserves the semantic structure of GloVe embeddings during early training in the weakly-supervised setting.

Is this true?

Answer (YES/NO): NO